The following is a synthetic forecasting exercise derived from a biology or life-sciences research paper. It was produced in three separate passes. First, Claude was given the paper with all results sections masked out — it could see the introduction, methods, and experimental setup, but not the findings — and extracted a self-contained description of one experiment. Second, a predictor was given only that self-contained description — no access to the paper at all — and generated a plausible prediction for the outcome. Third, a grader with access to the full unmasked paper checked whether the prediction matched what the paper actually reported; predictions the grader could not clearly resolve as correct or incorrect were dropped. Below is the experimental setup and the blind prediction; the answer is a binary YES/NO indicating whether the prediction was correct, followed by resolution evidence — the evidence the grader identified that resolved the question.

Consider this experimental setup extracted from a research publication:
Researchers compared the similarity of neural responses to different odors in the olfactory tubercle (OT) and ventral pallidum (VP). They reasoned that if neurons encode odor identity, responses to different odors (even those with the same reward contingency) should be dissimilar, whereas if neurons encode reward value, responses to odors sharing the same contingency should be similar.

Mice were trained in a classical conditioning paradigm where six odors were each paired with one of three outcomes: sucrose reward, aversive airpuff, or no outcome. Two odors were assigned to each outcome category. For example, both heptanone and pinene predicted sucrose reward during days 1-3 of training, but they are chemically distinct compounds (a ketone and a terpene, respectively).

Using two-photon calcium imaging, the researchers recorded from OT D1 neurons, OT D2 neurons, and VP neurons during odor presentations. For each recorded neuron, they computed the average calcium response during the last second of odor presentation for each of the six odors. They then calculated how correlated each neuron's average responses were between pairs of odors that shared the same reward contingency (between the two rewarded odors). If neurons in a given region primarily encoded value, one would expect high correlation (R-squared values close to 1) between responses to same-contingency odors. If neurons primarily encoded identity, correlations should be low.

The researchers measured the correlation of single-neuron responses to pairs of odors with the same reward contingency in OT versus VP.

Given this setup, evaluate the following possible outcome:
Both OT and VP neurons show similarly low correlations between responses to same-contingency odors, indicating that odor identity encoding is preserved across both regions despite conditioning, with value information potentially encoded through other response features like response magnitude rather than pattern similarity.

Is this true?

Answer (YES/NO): NO